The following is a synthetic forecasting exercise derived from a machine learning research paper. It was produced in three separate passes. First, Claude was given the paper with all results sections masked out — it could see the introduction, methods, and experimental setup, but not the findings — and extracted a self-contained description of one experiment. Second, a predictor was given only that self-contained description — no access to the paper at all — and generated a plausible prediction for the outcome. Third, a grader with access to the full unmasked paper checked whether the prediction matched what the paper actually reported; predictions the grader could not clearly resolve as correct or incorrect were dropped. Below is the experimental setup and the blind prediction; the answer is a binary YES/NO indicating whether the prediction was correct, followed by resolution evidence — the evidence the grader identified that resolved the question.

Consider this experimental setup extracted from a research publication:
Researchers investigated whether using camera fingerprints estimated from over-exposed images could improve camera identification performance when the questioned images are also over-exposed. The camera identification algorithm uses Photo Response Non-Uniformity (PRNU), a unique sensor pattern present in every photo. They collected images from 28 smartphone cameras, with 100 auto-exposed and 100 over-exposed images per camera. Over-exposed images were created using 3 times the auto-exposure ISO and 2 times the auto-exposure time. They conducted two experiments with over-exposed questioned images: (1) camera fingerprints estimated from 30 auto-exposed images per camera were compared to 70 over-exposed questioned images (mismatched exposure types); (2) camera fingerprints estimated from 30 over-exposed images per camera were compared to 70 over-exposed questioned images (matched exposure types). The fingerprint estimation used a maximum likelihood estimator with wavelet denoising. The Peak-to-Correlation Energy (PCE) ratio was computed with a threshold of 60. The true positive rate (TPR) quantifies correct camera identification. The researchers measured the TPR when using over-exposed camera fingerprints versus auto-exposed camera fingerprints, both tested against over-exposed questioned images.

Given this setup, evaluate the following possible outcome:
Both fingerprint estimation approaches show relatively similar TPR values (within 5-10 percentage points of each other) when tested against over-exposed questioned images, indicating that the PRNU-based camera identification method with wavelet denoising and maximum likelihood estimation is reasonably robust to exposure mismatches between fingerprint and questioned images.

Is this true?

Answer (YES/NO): YES